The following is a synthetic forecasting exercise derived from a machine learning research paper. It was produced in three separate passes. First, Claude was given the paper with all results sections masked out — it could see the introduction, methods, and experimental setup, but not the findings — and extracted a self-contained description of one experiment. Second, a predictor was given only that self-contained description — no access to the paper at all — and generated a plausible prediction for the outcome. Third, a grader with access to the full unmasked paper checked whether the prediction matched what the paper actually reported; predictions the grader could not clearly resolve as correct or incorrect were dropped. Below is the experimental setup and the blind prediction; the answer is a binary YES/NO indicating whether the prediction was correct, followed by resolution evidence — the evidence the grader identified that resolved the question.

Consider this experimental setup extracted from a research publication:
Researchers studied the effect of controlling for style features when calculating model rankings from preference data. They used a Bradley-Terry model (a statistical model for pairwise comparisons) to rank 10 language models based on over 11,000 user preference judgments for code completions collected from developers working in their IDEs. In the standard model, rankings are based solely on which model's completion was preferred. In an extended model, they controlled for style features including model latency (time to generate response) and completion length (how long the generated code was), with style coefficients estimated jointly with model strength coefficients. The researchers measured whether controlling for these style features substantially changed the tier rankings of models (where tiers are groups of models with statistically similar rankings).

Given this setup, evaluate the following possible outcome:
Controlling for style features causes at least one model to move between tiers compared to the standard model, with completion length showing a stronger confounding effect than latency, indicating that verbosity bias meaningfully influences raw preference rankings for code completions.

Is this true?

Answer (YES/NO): NO